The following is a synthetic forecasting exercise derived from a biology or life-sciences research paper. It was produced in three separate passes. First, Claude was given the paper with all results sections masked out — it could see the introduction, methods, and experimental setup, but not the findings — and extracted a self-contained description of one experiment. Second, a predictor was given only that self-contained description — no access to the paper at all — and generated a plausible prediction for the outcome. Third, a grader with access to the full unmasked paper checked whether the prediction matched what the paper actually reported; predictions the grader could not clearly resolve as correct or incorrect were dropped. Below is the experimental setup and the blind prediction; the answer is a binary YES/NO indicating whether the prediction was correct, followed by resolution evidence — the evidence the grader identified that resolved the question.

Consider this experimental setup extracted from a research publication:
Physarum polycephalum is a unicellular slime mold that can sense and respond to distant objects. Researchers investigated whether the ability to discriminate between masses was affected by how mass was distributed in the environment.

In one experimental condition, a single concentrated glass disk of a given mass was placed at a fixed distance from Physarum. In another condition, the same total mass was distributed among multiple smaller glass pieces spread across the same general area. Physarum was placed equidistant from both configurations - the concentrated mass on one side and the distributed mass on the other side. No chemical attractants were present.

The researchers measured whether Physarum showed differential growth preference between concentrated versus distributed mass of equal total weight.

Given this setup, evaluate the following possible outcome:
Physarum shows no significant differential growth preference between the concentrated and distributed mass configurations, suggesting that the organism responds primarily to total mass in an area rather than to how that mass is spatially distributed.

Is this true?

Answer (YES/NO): NO